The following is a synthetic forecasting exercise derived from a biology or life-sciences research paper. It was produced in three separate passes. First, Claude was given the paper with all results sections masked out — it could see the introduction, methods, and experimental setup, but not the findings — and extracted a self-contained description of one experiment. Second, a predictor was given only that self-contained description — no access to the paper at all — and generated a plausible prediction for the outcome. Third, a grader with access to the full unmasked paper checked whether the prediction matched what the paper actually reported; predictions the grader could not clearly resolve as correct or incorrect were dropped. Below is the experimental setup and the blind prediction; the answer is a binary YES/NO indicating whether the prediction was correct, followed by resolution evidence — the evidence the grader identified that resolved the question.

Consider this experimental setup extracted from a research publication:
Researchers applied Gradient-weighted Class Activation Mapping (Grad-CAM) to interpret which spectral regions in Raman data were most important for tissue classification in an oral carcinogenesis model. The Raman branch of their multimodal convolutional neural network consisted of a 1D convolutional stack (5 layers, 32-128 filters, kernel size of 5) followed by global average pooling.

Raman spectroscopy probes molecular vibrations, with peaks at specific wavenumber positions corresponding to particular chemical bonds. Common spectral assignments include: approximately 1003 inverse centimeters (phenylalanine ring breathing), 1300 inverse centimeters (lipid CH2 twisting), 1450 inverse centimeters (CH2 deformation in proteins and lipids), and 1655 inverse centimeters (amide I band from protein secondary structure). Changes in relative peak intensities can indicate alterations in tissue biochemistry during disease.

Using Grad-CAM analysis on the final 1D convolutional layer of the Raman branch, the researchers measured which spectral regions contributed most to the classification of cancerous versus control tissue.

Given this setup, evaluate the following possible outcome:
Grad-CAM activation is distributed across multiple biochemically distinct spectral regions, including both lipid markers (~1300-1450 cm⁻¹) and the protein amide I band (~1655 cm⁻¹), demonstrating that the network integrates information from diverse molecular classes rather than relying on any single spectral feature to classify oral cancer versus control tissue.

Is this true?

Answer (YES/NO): YES